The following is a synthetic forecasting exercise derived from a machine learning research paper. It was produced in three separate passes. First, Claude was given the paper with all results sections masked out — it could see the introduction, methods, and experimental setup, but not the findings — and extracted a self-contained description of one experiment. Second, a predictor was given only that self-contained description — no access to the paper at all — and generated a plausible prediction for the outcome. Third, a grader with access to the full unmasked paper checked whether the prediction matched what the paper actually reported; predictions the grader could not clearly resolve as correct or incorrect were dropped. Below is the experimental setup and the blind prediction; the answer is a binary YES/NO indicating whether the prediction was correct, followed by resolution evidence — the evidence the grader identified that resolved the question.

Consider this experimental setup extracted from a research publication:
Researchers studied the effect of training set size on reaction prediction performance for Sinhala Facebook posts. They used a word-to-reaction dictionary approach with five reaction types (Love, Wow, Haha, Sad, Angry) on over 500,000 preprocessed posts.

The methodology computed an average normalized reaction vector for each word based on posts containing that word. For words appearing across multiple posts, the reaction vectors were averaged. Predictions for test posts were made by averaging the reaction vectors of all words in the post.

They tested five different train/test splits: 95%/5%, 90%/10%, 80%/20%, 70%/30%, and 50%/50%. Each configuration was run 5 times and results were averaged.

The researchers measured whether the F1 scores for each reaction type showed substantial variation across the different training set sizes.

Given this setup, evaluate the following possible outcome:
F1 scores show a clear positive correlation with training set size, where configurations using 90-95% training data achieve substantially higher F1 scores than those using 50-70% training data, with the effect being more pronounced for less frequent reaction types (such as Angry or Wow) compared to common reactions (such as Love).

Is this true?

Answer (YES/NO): NO